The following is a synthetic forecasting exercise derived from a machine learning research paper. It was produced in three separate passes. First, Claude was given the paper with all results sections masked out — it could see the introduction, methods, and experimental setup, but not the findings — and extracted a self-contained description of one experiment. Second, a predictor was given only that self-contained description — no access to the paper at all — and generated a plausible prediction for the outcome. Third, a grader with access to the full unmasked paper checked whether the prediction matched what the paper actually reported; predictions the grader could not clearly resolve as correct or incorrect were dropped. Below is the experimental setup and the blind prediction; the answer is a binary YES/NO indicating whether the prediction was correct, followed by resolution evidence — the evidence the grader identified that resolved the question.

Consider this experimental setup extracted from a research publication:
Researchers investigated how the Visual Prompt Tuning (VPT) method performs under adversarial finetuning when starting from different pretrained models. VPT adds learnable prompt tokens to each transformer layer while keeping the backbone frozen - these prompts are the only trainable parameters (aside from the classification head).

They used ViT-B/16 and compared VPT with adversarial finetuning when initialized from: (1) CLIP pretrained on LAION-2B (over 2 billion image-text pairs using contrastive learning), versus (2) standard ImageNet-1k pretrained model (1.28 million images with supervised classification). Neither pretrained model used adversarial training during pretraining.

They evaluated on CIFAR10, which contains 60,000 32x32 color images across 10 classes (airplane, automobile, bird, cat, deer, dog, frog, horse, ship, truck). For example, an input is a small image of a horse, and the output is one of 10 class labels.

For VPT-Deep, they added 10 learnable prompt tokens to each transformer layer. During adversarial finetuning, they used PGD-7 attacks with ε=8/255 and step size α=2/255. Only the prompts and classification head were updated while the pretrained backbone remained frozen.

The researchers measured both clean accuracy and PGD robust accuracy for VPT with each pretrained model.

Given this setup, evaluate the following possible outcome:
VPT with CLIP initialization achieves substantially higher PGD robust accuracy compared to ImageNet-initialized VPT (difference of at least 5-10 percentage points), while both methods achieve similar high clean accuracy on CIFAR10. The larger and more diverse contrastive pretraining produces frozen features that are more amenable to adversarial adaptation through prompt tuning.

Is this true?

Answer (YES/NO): NO